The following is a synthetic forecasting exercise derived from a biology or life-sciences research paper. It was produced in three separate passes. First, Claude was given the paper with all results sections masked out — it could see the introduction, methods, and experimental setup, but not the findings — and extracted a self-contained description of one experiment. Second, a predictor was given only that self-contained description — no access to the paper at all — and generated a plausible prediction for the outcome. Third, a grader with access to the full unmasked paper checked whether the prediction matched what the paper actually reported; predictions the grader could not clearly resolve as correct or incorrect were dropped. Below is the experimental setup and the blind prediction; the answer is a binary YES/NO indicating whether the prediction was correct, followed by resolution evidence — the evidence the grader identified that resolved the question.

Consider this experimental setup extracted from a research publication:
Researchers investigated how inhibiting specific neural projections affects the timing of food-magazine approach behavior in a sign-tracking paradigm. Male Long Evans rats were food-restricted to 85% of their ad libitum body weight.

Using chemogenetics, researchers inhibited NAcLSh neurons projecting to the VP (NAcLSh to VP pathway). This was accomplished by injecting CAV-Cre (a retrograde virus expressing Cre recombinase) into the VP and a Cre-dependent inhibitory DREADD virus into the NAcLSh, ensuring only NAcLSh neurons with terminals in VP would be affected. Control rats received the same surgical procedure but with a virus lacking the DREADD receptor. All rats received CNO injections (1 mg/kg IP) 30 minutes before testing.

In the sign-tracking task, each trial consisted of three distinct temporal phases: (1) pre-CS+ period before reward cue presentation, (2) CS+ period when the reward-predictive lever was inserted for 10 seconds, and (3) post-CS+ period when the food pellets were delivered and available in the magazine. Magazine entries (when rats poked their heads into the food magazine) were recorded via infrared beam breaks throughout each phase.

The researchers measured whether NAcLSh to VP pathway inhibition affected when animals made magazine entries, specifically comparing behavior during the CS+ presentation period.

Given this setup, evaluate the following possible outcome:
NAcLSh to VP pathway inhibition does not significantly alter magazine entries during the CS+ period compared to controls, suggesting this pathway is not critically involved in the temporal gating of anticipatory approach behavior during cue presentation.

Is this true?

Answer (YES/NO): NO